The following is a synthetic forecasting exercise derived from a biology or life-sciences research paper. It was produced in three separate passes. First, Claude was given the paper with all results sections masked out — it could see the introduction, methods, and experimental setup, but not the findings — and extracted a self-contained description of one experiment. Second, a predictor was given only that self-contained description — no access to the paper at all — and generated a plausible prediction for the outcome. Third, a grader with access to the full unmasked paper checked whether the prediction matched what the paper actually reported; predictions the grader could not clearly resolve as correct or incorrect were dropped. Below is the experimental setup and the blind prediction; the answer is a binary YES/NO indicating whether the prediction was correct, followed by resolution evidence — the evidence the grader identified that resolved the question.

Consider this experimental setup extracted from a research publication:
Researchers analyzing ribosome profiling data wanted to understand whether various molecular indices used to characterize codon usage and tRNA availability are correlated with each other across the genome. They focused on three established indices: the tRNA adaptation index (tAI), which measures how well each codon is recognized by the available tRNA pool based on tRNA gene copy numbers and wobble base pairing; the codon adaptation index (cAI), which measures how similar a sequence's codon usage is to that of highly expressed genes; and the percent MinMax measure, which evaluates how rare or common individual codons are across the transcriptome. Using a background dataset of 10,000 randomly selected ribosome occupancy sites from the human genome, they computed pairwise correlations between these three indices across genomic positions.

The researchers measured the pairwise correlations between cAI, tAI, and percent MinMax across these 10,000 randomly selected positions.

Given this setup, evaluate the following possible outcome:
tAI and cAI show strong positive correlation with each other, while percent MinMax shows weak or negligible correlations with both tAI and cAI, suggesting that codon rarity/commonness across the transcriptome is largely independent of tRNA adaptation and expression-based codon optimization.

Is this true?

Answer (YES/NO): NO